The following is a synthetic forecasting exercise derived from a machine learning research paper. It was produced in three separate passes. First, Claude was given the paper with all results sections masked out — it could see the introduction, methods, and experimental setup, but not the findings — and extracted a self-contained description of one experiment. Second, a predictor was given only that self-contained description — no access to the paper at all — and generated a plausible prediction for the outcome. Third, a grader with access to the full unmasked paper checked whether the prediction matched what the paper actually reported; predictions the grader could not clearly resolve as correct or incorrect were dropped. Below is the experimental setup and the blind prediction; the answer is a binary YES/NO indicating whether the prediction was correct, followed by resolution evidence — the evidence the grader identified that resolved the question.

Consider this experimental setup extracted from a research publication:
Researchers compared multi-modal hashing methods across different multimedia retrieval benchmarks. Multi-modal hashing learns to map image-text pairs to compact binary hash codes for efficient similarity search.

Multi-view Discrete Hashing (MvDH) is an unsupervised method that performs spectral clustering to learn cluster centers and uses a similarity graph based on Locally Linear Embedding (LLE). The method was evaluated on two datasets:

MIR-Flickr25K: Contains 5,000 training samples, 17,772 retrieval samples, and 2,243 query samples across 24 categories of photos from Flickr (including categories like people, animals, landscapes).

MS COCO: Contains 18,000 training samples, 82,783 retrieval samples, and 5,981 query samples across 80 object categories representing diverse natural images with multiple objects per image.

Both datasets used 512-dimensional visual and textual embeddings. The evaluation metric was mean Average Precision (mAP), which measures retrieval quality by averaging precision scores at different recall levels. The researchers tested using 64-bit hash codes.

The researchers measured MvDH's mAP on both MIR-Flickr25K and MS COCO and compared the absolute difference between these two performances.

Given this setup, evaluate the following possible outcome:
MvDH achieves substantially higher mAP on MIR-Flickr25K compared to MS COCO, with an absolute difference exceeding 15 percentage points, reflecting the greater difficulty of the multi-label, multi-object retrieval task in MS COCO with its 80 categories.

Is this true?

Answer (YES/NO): YES